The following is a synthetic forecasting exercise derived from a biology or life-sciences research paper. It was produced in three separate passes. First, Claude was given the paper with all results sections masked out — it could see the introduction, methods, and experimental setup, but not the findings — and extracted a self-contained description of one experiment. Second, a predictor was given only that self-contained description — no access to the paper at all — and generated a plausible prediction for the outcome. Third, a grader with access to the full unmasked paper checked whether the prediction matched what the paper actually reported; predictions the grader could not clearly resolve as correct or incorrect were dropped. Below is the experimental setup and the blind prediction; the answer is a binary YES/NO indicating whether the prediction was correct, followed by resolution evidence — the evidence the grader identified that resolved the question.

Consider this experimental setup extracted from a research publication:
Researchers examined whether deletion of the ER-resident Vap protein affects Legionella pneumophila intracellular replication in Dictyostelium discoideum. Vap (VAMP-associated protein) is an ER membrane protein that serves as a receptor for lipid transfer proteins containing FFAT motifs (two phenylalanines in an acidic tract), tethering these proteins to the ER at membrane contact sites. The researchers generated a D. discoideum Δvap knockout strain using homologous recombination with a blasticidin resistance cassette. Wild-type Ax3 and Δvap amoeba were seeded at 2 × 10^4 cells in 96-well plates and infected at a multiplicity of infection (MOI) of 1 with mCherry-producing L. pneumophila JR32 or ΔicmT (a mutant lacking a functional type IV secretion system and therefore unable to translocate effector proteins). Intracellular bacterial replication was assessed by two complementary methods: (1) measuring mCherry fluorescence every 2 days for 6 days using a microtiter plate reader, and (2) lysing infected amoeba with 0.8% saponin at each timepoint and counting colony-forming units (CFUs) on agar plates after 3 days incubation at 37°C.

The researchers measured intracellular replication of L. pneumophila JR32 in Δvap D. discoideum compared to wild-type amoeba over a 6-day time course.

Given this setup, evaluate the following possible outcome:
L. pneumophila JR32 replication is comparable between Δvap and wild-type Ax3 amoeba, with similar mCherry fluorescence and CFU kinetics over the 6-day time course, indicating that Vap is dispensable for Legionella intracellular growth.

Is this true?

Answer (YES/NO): NO